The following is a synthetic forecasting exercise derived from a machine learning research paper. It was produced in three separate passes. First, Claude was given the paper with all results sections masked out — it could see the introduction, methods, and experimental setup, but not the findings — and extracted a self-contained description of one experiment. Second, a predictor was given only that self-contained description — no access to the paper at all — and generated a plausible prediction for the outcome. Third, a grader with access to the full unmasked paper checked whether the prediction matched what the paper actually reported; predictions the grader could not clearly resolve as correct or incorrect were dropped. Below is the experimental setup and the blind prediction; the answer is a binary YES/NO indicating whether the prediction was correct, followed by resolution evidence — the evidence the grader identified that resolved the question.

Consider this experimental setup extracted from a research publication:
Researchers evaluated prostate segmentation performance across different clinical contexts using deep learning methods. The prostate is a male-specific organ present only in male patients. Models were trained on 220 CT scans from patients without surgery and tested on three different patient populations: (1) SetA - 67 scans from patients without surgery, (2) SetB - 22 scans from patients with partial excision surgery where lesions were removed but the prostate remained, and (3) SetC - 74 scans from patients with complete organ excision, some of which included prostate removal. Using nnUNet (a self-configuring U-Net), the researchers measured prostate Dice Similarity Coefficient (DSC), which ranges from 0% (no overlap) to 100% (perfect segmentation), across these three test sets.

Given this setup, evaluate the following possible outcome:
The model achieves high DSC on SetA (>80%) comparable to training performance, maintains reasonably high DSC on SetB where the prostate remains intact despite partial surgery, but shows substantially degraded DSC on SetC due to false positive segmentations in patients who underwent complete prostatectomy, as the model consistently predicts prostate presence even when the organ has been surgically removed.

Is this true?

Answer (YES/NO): NO